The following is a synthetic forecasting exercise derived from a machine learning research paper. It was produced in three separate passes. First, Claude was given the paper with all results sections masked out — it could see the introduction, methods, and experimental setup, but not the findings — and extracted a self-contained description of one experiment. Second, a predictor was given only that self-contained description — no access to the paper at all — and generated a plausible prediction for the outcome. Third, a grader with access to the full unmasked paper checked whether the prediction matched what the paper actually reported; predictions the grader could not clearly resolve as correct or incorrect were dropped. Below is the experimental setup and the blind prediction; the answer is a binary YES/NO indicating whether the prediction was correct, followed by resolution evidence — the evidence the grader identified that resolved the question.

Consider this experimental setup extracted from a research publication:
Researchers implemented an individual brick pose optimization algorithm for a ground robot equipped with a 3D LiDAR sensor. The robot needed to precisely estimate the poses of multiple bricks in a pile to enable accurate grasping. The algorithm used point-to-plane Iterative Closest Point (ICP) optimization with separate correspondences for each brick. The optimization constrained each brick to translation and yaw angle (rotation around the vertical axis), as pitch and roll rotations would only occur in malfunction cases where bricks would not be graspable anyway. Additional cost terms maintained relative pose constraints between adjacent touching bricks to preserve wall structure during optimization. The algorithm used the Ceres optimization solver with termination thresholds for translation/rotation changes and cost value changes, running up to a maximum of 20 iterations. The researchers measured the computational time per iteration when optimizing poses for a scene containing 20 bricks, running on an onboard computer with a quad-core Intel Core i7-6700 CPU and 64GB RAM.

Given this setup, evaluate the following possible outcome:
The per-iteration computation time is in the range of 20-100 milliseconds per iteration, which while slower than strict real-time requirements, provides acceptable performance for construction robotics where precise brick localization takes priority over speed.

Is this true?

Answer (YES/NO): NO